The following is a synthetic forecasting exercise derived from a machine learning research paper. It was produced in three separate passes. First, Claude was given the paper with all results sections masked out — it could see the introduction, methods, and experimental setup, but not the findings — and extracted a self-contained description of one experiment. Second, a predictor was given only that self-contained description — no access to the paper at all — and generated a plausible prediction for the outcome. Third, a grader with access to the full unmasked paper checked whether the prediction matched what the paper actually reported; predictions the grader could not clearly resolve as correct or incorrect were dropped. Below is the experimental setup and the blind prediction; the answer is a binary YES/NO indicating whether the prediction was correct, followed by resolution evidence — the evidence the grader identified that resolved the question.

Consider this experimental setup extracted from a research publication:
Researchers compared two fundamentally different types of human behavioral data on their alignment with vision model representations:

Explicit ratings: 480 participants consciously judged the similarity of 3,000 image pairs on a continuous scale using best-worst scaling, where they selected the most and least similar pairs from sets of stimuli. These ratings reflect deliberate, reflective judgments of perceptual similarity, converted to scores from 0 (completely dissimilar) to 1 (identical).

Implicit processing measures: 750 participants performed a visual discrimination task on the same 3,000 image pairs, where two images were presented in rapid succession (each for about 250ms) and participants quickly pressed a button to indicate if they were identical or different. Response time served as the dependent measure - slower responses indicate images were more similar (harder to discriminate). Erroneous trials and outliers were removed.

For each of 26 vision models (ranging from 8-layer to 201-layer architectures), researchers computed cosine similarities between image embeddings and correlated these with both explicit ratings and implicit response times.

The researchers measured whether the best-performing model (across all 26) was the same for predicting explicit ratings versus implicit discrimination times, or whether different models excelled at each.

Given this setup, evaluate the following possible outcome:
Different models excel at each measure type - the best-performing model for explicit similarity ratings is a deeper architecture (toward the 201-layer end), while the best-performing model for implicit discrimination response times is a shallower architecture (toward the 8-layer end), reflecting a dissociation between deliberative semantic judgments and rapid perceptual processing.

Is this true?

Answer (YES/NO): NO